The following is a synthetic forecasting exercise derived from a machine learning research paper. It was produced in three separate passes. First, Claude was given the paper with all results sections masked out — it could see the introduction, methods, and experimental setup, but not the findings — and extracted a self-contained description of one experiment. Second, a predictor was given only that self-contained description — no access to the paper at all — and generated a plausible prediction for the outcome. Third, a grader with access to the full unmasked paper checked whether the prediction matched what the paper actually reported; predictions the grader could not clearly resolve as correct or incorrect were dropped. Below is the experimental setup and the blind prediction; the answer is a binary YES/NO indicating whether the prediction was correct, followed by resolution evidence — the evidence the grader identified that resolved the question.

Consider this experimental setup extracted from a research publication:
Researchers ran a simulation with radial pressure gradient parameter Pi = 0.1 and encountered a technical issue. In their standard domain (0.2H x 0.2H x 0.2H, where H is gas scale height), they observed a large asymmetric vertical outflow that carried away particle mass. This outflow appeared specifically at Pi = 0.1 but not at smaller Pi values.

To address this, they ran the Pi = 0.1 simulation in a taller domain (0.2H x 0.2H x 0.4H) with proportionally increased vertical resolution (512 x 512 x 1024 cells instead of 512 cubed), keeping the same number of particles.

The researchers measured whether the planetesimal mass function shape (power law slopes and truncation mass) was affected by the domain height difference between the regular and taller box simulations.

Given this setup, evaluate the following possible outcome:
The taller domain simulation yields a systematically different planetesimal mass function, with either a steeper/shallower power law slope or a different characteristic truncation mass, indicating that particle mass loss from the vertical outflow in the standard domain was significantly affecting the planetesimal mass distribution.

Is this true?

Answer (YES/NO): NO